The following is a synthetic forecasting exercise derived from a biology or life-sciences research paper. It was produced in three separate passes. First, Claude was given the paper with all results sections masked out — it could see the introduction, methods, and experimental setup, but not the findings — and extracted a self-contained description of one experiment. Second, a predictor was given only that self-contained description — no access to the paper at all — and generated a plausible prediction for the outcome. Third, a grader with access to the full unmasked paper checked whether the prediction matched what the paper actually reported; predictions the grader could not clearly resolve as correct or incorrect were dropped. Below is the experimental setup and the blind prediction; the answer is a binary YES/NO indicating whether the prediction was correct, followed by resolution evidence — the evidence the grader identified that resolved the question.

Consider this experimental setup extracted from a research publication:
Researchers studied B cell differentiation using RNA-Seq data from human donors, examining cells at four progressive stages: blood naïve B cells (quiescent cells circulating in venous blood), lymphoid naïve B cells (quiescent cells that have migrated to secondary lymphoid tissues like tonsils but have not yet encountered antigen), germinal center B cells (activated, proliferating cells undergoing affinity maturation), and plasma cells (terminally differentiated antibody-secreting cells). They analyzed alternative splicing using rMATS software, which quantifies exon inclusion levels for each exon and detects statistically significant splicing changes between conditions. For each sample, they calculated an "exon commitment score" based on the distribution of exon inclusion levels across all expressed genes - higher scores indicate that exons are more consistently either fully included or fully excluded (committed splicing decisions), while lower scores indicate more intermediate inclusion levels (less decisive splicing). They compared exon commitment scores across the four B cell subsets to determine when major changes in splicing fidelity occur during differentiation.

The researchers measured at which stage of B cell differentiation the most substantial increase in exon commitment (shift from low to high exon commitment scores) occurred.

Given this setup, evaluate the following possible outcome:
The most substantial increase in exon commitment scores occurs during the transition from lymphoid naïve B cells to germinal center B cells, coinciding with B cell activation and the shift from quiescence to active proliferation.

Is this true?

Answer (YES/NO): NO